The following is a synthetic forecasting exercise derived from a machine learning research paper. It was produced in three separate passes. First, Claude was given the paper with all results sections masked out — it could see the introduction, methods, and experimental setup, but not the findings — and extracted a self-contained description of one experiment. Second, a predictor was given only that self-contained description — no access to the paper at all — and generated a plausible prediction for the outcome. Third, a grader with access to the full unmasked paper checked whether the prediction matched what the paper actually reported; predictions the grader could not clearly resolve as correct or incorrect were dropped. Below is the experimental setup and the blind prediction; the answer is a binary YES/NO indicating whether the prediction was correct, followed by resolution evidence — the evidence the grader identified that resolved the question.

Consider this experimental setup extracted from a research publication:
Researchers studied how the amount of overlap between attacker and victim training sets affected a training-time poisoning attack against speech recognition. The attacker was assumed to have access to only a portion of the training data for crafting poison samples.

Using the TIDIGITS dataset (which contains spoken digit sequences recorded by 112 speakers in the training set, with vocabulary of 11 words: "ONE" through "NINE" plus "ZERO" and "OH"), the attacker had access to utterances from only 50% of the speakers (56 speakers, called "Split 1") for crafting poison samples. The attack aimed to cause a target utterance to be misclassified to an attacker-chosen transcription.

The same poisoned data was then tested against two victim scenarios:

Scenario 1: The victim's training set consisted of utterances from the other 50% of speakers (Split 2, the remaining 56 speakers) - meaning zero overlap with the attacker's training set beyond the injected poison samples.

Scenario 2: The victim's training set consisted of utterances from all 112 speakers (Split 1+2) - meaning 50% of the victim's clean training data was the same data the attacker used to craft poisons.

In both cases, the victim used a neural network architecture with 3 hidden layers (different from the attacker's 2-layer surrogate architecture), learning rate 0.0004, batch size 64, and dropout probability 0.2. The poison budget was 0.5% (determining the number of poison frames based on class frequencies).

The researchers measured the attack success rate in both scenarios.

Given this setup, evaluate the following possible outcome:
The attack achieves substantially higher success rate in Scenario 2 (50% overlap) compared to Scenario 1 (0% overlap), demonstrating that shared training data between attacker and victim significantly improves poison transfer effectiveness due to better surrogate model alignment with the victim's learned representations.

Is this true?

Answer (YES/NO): NO